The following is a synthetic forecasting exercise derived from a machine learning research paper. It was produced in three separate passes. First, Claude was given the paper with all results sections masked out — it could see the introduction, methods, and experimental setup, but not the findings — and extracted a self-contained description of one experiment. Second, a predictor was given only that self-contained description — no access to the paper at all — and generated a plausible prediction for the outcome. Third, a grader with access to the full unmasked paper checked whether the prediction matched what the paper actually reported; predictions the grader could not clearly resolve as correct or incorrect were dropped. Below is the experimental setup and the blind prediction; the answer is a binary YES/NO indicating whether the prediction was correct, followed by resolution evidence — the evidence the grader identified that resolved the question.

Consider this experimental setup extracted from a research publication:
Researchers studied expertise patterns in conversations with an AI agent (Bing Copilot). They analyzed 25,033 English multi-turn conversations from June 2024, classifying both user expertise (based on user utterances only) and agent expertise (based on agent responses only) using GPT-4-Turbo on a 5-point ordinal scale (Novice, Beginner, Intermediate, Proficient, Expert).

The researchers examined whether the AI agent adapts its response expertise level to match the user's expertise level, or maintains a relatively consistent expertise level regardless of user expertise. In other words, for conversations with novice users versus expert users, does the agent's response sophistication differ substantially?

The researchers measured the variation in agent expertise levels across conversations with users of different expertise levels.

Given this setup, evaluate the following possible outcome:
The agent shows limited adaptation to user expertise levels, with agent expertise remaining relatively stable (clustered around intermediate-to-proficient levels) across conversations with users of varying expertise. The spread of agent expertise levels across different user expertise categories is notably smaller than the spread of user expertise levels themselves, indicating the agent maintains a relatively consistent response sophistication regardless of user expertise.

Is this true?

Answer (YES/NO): NO